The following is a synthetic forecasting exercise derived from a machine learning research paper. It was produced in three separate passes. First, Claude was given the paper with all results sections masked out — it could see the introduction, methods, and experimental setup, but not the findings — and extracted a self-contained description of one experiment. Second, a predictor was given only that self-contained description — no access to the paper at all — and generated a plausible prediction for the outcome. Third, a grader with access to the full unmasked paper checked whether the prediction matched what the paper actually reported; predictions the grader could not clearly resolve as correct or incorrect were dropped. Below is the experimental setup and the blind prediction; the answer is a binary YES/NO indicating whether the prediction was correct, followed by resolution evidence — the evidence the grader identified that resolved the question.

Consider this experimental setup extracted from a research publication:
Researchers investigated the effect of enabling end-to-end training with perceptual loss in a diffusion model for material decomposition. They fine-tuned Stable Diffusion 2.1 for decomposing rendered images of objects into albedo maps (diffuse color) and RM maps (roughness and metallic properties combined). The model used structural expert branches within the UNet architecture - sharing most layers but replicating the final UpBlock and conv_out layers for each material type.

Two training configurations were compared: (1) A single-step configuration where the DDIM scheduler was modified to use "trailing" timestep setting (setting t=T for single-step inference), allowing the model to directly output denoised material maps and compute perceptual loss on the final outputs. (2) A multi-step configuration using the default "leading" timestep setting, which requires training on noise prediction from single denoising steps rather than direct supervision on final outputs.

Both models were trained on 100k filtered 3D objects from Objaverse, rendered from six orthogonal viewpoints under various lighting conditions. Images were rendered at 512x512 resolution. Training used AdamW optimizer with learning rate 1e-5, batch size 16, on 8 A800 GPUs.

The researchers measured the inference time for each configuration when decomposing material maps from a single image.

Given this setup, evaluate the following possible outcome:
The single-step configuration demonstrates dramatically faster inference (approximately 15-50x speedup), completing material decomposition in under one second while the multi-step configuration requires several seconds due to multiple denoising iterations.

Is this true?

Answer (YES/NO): YES